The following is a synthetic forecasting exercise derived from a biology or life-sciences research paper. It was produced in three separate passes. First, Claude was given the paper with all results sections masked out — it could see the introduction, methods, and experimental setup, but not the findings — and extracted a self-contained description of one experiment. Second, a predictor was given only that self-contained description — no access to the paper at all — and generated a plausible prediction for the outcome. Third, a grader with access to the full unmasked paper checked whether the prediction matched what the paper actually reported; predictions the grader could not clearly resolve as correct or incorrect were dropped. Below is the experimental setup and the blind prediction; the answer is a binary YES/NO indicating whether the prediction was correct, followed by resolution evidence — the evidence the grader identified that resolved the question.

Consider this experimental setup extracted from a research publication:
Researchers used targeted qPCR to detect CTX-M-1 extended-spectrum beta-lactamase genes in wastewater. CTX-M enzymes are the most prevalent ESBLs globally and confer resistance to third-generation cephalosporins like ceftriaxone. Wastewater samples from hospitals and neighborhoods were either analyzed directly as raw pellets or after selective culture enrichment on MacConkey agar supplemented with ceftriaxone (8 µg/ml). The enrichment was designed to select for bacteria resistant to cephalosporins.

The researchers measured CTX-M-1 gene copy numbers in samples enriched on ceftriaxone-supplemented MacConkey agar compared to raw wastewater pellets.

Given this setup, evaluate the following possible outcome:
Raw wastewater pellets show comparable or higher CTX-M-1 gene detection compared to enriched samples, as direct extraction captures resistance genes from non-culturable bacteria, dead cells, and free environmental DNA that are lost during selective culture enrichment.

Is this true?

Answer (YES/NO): NO